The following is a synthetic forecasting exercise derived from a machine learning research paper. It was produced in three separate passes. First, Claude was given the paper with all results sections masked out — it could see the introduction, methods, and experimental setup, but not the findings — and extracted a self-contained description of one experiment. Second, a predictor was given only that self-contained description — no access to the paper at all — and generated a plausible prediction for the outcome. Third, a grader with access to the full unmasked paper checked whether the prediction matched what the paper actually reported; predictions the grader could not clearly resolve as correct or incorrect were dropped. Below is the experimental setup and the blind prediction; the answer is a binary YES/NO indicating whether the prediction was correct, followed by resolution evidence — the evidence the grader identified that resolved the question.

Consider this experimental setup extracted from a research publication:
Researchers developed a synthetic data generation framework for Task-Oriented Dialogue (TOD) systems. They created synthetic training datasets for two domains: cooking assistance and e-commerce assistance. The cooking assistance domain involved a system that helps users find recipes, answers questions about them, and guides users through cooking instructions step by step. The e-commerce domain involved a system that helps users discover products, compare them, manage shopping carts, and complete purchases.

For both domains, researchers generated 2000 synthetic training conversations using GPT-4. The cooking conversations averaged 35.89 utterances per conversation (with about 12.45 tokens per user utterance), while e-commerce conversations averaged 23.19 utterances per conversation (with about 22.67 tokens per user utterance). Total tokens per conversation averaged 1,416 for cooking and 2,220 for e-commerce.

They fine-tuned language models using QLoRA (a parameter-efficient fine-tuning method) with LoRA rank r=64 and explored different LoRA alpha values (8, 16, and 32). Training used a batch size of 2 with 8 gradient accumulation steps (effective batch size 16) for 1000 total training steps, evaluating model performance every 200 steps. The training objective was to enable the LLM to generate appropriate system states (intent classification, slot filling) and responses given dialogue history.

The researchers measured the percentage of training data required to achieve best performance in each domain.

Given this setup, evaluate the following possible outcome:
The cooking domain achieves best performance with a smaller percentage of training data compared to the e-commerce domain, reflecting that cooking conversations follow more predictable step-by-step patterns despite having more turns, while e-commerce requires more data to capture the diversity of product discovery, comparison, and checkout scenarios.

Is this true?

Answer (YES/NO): YES